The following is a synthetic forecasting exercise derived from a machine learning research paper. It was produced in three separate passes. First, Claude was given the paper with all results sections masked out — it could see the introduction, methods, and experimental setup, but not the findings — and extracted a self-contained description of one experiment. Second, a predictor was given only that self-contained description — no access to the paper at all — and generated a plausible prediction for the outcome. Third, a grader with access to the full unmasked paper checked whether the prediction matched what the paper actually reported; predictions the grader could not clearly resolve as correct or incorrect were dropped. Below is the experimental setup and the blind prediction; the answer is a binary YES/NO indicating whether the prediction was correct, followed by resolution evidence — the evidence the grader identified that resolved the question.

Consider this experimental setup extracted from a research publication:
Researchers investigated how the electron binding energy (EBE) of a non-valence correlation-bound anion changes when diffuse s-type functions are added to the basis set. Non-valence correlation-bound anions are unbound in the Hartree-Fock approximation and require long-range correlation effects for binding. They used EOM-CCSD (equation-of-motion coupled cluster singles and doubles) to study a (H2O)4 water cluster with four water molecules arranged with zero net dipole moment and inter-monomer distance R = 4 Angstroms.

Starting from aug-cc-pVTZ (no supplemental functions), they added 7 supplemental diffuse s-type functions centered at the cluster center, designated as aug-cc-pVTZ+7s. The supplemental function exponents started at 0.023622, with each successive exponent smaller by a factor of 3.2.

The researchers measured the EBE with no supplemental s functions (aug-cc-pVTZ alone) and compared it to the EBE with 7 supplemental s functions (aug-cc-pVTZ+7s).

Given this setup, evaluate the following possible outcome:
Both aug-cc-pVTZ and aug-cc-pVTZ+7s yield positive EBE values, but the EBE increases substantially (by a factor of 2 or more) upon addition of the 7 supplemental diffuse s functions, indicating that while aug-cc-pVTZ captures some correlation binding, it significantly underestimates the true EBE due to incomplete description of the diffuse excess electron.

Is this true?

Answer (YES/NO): NO